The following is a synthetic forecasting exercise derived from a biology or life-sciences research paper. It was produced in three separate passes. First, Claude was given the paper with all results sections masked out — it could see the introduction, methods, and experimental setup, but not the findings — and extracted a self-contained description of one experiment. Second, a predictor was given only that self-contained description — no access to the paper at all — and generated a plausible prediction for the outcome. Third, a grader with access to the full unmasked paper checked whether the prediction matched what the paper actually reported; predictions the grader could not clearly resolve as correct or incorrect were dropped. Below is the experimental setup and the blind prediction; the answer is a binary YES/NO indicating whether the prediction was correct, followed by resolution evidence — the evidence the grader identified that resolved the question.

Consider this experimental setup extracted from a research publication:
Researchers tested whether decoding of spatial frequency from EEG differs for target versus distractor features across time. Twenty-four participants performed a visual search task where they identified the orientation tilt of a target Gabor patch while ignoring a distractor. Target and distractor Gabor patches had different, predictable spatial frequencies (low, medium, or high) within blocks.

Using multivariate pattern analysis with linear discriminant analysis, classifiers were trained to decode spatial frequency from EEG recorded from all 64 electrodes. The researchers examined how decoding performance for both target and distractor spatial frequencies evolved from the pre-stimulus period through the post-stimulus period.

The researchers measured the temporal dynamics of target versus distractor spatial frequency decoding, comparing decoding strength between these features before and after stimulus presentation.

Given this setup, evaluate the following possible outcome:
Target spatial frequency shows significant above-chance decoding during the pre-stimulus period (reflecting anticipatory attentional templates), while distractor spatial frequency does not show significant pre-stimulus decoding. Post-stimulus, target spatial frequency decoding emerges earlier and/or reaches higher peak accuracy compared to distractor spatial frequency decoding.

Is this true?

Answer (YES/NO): YES